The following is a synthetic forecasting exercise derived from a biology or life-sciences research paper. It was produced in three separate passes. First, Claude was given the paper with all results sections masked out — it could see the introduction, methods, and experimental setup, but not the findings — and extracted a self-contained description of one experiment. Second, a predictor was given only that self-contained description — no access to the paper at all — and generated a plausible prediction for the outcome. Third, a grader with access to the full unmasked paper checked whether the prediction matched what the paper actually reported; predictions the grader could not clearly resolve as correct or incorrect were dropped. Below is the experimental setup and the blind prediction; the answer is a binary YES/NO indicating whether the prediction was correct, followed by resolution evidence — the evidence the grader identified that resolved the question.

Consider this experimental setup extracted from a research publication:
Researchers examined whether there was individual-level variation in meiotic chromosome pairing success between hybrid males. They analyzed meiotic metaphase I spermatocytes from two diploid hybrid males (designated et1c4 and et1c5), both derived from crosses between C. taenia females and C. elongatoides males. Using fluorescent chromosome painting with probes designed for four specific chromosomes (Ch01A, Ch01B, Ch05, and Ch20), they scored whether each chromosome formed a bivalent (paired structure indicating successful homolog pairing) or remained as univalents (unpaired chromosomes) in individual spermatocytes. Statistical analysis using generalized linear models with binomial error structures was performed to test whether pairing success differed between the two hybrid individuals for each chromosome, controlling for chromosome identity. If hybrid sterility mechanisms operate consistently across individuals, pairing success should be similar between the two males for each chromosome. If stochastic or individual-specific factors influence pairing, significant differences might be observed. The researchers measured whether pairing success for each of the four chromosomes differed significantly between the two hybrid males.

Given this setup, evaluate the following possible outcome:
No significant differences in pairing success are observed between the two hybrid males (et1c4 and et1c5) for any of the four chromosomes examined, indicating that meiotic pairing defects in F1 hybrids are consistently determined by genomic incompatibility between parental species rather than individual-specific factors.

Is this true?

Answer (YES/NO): NO